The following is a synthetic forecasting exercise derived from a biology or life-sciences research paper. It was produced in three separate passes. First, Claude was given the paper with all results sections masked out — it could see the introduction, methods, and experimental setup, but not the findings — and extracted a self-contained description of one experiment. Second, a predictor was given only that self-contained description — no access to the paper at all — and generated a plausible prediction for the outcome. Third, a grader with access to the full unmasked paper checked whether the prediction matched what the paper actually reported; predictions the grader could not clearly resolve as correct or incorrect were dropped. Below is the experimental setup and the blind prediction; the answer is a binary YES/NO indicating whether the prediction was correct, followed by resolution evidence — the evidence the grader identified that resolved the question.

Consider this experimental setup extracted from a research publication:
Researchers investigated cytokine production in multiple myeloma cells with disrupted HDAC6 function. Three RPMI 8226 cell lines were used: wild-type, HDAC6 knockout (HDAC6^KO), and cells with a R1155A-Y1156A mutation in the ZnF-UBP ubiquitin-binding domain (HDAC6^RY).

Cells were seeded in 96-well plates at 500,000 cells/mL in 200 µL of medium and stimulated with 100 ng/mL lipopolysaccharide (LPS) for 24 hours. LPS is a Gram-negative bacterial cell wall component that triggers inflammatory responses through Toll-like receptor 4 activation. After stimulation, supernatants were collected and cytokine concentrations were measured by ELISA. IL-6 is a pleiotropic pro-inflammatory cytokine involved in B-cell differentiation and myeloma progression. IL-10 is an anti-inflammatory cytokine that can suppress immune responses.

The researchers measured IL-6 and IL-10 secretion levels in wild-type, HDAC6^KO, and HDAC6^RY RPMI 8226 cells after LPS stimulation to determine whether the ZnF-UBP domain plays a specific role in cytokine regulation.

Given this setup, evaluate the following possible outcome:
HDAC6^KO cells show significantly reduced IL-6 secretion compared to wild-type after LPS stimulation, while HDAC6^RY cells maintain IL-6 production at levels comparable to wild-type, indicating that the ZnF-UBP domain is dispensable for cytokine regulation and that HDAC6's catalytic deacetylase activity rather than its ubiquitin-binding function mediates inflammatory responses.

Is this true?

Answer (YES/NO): NO